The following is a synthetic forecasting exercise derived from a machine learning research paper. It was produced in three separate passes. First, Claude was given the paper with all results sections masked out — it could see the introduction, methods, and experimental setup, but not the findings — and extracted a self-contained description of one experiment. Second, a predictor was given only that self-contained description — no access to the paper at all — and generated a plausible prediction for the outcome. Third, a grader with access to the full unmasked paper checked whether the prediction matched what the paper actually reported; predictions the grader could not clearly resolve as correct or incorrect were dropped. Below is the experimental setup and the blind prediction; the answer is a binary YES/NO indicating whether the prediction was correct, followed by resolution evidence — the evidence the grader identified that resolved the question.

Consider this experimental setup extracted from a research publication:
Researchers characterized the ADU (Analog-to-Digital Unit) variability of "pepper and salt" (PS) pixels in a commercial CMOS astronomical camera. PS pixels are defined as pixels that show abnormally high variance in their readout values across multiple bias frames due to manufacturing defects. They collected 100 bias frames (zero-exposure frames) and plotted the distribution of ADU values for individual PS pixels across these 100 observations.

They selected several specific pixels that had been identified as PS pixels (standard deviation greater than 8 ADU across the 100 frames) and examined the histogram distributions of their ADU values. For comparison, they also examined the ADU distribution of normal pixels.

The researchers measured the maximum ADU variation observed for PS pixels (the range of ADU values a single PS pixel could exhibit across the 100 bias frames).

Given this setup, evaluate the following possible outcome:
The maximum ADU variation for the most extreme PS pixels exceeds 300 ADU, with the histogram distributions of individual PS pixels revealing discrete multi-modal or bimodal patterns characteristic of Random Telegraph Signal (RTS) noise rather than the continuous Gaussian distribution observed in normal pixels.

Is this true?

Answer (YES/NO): NO